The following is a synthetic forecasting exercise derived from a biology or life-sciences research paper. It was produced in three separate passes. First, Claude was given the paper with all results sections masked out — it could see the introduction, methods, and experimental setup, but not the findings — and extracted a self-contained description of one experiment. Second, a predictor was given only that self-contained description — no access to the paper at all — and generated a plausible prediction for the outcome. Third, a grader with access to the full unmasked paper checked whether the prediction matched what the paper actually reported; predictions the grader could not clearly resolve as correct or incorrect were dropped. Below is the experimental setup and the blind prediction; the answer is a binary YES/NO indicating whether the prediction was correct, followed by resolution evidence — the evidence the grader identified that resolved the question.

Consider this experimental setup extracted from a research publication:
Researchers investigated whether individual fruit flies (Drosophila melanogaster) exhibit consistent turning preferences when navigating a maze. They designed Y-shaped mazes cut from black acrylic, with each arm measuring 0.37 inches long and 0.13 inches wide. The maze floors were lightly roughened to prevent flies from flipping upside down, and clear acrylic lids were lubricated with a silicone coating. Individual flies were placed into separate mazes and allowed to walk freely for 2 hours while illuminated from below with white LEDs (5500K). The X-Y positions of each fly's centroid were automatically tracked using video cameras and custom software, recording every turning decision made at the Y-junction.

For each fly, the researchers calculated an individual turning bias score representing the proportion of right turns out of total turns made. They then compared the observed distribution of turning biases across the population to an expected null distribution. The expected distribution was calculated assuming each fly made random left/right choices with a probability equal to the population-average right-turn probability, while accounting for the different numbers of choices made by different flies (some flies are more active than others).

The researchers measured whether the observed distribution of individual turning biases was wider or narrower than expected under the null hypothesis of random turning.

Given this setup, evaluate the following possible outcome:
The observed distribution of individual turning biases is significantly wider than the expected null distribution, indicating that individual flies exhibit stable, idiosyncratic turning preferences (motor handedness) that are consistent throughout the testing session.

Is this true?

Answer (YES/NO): YES